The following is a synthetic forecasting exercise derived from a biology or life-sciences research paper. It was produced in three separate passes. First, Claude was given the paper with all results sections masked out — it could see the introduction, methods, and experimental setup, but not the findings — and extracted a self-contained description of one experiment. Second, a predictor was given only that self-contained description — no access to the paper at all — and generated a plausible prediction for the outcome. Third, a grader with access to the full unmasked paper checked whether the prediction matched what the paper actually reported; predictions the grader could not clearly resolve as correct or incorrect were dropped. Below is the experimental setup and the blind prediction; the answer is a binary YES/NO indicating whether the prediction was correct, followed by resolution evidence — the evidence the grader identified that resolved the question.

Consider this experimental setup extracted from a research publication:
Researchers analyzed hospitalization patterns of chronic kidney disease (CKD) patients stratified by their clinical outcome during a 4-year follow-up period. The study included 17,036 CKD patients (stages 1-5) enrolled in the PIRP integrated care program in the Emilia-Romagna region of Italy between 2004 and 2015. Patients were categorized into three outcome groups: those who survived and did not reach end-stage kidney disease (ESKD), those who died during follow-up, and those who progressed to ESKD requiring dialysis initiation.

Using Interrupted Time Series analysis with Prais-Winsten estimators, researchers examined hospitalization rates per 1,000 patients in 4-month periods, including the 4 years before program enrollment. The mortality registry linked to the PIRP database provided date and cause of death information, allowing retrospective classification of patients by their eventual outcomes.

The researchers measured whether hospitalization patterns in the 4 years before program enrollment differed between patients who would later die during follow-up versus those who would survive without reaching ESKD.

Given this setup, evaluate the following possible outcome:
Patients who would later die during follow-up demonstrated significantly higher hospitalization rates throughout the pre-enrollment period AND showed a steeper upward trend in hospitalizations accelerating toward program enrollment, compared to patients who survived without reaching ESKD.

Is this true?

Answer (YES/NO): NO